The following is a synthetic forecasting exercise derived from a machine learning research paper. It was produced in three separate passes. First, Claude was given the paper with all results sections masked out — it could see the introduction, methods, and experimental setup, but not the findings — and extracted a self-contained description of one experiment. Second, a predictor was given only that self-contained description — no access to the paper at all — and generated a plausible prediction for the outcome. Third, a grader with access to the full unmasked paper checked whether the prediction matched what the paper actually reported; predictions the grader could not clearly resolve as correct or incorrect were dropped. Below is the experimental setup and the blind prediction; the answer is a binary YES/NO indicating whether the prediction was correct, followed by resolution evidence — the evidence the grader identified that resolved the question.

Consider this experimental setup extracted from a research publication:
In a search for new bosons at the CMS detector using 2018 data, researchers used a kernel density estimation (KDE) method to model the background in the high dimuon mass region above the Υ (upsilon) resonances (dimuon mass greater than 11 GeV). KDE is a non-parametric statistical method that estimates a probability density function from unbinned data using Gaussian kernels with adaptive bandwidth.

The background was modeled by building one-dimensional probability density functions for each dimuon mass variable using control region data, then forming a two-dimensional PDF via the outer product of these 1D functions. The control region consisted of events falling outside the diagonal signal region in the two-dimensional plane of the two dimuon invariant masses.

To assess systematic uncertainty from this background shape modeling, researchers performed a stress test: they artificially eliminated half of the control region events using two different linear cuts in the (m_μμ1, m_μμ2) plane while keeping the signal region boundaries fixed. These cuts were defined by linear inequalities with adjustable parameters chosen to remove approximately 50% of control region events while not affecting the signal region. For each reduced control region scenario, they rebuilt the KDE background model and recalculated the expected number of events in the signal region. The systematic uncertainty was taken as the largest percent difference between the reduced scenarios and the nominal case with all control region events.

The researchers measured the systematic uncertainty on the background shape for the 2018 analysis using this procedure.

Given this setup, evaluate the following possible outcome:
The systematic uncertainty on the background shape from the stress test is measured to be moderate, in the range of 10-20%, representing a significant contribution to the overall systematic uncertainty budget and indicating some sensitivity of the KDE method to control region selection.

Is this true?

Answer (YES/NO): NO